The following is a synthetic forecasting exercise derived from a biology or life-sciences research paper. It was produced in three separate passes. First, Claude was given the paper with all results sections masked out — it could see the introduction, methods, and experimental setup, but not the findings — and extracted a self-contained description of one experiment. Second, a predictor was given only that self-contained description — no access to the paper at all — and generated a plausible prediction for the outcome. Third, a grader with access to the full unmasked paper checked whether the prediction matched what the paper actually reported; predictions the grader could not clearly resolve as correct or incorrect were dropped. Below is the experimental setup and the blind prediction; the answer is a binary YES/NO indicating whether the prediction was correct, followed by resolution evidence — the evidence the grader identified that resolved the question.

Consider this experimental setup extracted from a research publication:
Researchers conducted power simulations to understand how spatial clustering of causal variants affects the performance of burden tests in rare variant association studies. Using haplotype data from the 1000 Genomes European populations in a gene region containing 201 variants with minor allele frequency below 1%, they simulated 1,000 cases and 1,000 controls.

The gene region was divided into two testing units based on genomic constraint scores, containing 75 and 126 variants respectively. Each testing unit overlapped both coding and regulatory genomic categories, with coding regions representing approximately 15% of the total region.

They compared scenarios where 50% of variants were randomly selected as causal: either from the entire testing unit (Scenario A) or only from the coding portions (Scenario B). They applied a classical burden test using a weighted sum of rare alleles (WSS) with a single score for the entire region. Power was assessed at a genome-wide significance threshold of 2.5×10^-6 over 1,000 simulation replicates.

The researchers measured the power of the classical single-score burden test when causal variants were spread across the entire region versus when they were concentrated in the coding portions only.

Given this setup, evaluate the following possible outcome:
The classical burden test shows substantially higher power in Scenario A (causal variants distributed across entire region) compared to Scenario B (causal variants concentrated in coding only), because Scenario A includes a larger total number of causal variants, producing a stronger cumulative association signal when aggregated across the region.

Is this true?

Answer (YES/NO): YES